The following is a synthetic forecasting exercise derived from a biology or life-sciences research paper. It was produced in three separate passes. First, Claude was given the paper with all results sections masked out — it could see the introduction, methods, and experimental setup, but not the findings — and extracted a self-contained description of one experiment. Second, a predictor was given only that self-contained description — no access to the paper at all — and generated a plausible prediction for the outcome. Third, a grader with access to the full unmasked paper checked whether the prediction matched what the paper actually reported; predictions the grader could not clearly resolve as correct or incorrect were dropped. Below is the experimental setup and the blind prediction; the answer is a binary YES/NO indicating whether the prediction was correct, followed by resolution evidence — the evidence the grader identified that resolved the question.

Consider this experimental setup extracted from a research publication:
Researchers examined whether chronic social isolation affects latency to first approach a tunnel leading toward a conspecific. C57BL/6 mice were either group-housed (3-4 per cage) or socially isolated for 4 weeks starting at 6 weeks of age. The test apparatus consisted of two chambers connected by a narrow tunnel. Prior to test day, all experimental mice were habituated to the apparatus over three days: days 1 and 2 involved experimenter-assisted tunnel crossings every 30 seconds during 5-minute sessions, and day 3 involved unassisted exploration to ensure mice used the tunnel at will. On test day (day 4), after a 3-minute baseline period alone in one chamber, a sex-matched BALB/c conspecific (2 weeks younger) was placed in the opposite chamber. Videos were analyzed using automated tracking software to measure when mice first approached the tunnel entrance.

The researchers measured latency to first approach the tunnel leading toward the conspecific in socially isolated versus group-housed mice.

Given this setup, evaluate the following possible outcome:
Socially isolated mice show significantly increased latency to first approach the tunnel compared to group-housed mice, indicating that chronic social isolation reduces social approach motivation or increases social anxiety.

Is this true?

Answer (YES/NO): YES